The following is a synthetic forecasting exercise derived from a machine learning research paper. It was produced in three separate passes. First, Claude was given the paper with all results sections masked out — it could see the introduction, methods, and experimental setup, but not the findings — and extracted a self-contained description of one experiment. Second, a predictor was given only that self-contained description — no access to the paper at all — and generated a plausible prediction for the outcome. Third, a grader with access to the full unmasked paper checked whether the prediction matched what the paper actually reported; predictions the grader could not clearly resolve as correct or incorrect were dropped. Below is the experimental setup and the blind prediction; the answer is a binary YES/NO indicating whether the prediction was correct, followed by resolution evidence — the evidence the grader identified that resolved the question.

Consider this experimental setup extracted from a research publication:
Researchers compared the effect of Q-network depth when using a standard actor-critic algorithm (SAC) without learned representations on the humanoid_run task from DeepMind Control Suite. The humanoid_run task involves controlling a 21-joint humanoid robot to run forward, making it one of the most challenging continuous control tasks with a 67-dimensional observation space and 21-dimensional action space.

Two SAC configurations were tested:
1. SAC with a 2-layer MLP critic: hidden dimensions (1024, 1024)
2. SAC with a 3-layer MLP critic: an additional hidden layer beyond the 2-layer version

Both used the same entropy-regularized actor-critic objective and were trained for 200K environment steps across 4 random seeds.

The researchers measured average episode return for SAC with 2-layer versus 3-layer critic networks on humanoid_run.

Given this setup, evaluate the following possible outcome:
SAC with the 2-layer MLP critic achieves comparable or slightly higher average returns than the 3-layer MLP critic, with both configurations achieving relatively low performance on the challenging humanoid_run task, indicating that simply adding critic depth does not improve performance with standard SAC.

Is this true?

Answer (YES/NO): YES